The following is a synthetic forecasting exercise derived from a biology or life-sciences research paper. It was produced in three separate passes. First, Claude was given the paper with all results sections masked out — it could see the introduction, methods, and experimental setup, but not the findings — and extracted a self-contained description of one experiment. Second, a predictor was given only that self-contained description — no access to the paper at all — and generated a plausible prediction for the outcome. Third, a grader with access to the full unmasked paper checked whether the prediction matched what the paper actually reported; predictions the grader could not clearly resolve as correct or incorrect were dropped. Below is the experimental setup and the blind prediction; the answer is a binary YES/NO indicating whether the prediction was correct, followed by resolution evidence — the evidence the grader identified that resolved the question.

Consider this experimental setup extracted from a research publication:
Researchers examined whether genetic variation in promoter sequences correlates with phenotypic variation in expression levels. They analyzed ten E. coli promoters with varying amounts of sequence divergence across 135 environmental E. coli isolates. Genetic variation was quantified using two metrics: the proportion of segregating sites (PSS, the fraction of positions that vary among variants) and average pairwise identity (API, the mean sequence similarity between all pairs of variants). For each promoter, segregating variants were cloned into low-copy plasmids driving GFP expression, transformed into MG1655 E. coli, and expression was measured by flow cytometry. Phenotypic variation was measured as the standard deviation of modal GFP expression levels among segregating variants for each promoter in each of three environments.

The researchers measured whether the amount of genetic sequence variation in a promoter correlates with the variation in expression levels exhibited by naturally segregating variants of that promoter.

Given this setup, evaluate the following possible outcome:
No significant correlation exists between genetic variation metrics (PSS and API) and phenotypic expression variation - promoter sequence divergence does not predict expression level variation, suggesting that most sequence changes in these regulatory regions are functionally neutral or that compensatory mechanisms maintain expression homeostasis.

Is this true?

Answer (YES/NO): NO